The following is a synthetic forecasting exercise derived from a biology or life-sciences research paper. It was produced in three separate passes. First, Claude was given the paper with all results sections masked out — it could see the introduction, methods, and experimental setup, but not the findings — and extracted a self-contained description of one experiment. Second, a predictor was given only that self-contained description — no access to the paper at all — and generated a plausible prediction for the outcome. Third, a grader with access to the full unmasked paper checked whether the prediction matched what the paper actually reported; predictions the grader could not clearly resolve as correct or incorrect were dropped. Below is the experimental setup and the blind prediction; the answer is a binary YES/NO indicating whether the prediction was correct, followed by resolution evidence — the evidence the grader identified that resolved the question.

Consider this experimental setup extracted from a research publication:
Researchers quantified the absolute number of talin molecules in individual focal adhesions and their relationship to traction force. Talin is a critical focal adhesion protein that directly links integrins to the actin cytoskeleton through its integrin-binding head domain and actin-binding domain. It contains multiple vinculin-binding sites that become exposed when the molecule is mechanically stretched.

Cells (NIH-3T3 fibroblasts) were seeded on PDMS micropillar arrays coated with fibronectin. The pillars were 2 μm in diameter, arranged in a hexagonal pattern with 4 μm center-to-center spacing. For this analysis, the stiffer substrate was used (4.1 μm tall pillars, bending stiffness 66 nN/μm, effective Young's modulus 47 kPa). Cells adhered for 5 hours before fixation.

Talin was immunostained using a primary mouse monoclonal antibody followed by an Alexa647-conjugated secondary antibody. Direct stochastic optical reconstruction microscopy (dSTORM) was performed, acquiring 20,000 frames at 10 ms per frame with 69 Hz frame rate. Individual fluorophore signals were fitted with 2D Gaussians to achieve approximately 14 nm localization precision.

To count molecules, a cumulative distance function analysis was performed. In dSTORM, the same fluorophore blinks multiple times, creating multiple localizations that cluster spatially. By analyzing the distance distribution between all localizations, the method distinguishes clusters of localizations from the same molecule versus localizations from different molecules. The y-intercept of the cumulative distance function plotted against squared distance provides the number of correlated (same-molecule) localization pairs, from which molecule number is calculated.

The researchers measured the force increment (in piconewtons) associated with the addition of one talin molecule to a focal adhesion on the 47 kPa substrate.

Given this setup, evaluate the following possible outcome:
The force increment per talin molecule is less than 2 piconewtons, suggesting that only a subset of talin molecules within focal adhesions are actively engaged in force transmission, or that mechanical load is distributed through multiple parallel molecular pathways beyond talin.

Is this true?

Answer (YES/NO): NO